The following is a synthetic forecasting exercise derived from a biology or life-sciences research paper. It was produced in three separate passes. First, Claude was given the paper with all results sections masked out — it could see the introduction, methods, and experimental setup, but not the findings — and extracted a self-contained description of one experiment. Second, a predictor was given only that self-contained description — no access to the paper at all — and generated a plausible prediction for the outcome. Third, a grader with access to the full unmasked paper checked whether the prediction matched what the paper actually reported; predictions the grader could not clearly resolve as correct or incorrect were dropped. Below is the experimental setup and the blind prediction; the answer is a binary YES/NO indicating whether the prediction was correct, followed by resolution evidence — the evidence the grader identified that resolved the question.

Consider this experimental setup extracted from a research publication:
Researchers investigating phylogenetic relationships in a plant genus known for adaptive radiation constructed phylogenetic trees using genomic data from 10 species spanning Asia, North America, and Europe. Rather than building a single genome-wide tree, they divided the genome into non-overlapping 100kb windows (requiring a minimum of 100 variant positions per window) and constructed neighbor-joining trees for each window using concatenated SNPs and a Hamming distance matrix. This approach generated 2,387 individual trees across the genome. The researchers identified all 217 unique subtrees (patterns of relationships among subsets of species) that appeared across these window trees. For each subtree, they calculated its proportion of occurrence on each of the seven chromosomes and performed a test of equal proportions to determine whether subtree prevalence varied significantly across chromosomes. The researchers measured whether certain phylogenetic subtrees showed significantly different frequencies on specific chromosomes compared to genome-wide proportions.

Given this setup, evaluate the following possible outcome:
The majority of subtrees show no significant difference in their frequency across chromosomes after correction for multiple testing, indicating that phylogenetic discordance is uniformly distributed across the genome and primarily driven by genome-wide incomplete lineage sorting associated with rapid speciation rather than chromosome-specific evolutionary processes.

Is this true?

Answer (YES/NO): NO